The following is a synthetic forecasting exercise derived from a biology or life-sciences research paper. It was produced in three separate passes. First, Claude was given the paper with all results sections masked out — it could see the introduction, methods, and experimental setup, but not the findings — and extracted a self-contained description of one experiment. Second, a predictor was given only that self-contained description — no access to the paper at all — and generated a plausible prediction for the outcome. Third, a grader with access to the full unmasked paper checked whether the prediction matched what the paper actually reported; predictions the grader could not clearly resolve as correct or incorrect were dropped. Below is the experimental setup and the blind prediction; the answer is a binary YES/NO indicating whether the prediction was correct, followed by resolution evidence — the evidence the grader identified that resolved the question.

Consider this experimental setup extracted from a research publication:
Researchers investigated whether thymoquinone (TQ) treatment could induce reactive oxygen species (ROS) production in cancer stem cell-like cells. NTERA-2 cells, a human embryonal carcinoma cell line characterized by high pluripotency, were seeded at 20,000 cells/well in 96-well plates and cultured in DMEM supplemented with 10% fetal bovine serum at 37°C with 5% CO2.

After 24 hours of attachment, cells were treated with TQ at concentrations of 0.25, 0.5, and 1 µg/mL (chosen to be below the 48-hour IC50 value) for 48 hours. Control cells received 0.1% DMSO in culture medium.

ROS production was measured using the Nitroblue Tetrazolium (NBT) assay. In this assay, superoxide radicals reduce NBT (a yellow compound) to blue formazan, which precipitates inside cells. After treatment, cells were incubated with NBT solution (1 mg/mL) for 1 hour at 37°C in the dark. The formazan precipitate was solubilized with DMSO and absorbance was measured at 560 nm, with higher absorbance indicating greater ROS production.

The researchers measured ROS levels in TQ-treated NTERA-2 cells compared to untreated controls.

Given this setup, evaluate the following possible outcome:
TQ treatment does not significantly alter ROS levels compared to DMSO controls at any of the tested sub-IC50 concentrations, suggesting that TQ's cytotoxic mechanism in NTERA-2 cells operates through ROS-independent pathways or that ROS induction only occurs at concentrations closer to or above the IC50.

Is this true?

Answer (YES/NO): NO